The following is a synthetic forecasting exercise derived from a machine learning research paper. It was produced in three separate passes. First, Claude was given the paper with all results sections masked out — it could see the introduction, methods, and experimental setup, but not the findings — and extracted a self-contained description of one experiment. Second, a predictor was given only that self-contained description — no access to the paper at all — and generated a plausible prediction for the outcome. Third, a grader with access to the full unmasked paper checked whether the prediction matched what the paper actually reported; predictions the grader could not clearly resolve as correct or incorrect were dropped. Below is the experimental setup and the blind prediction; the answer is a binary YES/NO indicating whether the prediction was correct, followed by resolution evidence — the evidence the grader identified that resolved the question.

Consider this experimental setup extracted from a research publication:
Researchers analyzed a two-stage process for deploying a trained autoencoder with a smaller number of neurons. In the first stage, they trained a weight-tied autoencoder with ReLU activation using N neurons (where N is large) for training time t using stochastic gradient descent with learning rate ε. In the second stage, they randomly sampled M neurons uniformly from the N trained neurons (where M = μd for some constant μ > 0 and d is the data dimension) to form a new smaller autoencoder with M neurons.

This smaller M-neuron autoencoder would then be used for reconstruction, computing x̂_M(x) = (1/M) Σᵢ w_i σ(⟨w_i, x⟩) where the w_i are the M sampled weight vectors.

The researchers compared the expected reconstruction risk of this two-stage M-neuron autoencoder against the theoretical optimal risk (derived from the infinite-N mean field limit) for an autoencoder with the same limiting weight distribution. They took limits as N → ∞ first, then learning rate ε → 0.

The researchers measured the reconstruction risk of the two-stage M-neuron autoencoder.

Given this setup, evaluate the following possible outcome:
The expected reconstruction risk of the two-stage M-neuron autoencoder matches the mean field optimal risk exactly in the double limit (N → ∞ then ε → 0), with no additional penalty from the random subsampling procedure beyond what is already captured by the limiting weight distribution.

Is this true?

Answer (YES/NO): NO